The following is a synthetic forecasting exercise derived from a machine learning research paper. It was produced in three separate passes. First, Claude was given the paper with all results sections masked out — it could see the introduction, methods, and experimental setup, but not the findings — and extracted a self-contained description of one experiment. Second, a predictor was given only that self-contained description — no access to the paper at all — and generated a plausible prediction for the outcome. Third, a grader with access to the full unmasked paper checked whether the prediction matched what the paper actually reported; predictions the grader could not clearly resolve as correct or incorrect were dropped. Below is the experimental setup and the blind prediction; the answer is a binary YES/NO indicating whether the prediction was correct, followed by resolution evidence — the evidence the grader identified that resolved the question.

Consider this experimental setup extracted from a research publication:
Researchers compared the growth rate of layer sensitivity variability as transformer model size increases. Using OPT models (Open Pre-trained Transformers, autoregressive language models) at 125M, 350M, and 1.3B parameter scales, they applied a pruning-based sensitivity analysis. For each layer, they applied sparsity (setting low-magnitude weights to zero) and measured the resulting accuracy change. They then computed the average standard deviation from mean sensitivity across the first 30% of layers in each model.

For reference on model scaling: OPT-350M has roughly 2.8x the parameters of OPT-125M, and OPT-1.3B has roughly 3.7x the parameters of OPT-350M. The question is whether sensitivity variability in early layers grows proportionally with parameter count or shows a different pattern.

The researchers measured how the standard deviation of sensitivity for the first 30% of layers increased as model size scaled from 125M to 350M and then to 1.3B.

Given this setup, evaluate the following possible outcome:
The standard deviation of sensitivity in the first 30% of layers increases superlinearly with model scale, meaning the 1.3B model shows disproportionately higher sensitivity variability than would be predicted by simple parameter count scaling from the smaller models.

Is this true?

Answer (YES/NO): NO